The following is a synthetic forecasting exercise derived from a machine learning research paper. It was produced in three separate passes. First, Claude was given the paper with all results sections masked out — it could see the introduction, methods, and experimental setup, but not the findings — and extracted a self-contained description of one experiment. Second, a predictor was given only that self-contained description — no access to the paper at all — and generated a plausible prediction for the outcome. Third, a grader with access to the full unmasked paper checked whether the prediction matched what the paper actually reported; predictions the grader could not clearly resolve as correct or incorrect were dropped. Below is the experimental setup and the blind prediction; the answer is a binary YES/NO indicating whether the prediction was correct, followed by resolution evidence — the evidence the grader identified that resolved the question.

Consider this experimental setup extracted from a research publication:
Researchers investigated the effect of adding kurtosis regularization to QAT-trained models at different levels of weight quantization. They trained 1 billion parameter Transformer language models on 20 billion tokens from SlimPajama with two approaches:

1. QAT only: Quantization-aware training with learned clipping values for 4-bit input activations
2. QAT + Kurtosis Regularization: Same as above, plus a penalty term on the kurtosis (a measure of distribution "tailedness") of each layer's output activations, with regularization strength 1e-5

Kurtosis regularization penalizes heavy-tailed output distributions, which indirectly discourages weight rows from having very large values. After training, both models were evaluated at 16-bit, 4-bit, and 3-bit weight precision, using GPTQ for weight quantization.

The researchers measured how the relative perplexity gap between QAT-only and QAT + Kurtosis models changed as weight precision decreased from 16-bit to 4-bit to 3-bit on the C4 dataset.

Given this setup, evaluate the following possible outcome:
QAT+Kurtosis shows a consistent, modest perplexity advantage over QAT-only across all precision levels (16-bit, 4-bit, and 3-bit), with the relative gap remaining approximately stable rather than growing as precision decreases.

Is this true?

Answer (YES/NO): NO